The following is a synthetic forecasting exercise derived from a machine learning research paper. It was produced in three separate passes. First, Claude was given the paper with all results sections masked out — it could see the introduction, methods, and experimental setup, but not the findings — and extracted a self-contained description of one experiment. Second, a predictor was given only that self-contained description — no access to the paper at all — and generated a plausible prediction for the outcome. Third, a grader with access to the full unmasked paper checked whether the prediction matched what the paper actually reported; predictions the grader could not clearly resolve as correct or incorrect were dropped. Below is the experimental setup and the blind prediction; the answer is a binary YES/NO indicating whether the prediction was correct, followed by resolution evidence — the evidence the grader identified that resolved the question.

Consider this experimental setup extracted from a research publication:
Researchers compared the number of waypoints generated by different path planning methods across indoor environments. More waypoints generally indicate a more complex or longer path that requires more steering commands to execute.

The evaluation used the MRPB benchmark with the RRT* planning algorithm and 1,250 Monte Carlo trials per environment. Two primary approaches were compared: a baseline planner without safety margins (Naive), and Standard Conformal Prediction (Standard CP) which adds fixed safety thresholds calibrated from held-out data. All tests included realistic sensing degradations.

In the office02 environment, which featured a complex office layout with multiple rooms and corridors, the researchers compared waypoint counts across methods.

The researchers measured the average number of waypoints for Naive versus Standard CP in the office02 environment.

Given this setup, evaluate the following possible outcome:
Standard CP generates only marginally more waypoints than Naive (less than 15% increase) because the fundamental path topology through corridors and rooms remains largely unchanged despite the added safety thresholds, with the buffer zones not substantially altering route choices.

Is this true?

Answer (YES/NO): YES